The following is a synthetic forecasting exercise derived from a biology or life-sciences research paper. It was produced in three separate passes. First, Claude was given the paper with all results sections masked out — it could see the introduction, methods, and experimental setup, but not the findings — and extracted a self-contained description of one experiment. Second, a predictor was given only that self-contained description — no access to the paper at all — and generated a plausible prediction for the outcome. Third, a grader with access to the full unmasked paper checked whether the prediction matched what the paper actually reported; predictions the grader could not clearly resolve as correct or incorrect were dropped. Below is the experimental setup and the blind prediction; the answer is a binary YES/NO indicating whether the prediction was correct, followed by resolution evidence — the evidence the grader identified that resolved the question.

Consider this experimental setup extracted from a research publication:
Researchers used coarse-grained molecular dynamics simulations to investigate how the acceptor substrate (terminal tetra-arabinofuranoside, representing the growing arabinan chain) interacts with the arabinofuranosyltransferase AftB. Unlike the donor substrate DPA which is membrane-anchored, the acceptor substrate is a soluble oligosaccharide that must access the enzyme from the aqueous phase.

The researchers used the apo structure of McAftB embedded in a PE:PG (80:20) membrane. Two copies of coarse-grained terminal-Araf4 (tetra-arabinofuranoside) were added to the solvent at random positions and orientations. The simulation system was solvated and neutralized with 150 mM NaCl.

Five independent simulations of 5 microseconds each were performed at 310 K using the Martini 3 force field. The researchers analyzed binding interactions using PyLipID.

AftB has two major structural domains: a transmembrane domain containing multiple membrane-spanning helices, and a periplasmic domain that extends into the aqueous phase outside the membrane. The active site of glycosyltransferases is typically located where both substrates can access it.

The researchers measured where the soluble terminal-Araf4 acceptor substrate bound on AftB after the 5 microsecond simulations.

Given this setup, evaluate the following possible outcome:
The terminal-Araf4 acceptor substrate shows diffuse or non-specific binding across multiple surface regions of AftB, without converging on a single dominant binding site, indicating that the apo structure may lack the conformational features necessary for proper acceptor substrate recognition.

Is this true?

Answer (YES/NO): NO